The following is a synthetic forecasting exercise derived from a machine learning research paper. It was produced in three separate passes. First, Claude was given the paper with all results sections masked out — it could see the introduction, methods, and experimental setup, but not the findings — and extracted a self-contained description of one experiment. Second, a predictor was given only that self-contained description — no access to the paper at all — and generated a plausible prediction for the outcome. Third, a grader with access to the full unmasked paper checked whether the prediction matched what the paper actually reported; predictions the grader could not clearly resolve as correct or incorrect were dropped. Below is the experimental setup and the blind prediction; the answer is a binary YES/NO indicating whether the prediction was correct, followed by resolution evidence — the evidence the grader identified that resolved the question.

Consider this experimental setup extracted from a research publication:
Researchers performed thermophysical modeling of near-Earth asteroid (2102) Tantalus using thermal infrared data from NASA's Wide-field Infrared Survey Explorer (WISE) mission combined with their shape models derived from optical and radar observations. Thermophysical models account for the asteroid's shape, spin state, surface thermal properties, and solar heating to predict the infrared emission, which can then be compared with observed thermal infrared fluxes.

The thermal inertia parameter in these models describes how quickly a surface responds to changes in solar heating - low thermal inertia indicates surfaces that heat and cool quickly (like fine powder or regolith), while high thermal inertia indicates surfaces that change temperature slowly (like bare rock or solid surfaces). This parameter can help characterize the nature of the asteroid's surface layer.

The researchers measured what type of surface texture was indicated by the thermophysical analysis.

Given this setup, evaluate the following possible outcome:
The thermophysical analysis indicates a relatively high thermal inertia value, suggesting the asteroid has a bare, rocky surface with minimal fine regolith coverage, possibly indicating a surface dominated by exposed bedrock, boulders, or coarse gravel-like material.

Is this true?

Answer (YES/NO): NO